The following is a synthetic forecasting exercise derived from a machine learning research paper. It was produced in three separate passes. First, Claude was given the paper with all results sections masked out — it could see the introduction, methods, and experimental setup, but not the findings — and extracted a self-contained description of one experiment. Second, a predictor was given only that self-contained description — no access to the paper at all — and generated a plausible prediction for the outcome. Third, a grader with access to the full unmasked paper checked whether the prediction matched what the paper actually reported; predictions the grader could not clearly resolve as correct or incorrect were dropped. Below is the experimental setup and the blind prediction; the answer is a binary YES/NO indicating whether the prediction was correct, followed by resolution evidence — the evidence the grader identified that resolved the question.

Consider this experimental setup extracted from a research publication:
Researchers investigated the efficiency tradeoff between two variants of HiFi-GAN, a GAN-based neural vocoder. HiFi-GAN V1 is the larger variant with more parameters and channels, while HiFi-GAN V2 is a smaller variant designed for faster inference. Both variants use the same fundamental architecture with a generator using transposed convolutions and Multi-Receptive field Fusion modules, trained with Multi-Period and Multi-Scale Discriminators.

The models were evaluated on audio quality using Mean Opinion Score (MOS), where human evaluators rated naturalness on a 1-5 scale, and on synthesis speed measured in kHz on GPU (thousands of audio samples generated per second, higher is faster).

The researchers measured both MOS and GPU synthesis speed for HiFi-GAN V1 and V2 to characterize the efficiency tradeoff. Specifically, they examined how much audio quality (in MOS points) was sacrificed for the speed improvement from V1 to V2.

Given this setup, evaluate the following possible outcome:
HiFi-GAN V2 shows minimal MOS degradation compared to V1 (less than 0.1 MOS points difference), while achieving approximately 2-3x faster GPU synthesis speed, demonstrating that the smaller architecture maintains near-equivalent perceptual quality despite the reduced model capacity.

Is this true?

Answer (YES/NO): NO